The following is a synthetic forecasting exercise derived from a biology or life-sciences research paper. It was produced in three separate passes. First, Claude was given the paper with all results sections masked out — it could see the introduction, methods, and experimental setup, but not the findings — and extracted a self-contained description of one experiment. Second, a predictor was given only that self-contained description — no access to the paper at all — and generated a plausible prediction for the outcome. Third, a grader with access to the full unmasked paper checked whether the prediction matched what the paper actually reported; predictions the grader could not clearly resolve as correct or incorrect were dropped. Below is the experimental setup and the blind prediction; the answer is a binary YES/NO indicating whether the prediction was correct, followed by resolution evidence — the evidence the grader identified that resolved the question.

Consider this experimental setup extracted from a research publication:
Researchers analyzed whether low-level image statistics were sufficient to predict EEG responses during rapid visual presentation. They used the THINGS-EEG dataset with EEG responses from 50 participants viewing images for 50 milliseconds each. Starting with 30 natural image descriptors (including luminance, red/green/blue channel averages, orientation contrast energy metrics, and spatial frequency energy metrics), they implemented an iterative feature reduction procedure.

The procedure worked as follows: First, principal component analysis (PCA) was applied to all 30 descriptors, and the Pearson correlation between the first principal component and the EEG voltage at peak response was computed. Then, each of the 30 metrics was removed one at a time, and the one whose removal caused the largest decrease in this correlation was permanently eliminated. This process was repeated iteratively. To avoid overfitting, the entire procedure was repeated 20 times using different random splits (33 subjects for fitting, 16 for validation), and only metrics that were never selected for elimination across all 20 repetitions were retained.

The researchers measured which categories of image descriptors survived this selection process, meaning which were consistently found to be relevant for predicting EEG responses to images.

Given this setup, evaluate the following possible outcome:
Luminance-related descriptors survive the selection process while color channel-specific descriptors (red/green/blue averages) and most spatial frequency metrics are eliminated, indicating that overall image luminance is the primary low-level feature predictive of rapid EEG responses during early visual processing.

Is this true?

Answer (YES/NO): NO